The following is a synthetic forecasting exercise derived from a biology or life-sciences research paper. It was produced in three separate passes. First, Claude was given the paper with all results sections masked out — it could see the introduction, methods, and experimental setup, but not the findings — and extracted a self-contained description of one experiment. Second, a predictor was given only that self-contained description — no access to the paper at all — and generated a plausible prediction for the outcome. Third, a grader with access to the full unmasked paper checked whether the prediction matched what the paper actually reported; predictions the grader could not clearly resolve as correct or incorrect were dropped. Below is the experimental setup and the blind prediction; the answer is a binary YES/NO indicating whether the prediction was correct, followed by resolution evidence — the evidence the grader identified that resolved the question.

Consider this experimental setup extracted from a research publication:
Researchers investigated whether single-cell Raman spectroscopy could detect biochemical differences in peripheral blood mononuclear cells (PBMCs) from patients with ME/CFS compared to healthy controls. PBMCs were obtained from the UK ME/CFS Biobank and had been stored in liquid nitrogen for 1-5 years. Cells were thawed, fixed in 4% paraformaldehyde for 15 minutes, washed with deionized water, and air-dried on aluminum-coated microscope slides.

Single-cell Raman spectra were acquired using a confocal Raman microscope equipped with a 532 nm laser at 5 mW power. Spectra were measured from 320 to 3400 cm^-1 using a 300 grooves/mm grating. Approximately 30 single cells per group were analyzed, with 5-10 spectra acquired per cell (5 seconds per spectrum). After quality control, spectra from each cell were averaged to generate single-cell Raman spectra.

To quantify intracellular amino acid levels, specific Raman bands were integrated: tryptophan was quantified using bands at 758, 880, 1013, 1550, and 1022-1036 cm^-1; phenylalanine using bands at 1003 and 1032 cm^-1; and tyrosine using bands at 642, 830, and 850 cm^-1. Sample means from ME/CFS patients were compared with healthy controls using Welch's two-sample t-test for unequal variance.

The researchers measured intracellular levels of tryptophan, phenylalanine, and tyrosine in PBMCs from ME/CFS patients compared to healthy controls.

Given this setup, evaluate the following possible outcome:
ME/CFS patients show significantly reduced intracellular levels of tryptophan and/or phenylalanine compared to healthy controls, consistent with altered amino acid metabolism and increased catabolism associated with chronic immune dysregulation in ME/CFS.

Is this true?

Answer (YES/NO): NO